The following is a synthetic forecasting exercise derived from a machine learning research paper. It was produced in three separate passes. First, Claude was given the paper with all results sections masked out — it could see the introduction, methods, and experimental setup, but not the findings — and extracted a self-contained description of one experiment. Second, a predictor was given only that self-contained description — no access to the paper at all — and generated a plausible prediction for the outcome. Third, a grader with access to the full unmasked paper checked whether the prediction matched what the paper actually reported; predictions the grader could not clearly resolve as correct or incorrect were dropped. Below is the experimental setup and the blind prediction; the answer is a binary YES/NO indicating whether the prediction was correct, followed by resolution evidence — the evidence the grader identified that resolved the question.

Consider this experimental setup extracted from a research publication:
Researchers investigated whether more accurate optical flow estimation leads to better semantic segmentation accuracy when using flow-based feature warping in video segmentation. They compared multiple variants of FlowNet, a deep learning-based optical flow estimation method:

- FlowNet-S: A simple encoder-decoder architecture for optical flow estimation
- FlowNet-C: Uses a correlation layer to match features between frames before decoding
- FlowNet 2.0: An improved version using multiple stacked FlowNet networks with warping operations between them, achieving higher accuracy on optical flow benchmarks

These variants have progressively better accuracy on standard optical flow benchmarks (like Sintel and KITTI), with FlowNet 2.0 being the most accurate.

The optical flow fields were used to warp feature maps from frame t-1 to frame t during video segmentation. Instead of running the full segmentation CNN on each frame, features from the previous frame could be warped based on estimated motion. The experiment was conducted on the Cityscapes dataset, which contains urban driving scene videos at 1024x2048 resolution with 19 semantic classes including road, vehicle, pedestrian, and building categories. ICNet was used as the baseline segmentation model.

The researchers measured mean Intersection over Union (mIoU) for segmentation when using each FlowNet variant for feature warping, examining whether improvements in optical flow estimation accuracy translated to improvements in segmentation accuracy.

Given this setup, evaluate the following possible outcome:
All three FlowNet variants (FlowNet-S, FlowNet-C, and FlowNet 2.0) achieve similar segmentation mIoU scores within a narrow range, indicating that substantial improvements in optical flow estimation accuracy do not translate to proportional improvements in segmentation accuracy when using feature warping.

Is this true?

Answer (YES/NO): YES